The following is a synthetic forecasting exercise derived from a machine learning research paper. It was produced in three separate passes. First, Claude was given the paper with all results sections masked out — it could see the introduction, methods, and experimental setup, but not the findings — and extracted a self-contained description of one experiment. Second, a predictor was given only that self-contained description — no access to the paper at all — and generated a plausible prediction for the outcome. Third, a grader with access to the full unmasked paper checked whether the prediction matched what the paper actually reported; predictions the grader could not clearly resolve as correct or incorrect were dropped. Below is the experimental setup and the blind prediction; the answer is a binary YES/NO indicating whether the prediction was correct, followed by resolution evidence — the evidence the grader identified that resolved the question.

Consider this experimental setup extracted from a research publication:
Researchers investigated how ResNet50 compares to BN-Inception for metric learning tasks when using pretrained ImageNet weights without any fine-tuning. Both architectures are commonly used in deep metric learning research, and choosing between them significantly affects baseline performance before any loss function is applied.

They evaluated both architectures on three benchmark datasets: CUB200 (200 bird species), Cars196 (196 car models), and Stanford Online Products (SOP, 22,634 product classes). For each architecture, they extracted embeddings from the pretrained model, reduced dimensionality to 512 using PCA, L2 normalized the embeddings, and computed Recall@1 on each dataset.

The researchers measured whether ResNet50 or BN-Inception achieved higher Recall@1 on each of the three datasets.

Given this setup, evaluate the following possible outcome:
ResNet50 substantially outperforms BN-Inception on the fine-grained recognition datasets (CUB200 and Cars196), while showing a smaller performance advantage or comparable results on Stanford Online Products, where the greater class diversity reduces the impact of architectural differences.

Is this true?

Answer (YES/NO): NO